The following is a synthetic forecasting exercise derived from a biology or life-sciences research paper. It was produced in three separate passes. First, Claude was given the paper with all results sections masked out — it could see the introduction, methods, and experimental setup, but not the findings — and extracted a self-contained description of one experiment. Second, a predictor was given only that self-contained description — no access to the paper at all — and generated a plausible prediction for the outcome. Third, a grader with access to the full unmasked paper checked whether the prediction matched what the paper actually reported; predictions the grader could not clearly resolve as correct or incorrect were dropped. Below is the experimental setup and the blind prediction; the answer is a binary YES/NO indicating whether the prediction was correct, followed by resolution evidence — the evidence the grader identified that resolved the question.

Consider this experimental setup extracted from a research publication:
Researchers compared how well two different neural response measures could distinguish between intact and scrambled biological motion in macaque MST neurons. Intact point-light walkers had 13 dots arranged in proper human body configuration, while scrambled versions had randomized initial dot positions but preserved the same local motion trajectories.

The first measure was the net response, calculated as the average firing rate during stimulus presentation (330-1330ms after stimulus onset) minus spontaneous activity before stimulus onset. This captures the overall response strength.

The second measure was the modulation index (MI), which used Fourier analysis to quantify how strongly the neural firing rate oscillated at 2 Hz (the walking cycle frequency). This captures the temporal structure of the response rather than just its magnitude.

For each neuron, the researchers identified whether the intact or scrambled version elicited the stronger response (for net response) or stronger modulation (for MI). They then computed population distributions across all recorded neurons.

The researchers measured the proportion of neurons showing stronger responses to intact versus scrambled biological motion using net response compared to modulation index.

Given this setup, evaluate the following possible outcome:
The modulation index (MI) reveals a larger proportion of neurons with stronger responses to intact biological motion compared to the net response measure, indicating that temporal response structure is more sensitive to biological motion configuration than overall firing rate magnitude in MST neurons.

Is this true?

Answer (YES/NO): YES